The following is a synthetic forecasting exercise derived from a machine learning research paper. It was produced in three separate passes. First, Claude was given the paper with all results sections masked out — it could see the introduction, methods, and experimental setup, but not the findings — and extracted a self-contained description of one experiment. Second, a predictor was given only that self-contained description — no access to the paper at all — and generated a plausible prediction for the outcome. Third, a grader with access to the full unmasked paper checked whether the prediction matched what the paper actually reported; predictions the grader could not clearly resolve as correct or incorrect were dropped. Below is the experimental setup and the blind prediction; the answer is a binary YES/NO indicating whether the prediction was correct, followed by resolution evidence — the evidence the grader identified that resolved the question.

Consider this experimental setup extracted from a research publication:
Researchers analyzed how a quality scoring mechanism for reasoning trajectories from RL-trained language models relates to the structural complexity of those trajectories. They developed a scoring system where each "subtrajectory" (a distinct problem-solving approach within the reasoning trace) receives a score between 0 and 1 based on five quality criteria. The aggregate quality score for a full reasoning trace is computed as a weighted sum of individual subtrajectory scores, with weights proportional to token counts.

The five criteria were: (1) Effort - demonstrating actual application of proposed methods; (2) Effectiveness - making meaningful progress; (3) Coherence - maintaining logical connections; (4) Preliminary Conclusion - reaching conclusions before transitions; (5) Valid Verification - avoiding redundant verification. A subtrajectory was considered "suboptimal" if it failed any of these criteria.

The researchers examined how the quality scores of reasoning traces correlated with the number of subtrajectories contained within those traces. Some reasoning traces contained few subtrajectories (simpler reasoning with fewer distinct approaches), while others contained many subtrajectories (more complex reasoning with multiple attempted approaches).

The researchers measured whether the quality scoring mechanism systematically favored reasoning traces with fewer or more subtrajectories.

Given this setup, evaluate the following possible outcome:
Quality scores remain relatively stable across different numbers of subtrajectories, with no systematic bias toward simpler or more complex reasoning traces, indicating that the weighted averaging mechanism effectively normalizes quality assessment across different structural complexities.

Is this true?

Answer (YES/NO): NO